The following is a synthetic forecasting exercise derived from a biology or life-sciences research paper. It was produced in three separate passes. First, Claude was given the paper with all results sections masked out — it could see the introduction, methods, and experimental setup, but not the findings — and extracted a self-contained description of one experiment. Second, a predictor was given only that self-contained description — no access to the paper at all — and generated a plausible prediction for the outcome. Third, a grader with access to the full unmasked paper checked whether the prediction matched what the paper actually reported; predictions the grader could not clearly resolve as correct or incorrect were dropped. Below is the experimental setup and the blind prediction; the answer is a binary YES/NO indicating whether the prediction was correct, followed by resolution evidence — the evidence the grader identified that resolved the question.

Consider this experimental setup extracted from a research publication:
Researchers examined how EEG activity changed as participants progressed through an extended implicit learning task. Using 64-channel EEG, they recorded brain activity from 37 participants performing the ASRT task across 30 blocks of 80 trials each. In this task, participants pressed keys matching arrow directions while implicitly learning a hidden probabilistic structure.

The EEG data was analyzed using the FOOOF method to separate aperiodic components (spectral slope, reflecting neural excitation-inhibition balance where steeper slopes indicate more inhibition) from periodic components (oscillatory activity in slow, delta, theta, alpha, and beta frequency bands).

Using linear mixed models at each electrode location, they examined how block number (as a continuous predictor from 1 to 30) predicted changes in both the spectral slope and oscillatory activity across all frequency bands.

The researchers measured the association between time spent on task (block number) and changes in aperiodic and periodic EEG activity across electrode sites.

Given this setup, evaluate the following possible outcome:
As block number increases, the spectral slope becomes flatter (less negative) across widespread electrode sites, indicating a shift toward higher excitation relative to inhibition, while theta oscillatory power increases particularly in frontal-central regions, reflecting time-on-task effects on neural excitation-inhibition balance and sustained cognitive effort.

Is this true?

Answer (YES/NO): NO